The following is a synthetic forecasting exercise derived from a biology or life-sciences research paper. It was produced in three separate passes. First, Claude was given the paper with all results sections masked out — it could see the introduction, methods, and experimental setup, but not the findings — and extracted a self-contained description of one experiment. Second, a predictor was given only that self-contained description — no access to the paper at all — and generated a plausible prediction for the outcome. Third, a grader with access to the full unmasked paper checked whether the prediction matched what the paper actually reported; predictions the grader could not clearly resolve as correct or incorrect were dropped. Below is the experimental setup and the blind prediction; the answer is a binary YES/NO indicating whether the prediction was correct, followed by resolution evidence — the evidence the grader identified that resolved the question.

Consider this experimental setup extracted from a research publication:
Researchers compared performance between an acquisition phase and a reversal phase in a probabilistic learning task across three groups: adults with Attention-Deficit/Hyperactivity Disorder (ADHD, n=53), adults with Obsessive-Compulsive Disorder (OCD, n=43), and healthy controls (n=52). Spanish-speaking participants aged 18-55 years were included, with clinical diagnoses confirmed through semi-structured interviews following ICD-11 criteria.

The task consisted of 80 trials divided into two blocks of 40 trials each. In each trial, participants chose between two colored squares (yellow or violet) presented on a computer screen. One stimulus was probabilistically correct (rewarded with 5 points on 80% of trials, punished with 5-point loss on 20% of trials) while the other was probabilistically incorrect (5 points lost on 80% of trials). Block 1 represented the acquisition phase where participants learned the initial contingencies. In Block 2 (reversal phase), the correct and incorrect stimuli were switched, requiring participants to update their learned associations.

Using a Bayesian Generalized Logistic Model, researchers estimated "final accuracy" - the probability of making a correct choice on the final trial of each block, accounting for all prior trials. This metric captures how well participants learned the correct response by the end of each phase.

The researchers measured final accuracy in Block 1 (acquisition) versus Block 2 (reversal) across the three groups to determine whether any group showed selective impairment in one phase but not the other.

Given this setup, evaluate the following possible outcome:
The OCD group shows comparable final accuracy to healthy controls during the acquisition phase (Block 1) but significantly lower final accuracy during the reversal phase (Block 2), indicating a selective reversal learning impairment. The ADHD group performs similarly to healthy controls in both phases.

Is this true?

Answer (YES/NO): NO